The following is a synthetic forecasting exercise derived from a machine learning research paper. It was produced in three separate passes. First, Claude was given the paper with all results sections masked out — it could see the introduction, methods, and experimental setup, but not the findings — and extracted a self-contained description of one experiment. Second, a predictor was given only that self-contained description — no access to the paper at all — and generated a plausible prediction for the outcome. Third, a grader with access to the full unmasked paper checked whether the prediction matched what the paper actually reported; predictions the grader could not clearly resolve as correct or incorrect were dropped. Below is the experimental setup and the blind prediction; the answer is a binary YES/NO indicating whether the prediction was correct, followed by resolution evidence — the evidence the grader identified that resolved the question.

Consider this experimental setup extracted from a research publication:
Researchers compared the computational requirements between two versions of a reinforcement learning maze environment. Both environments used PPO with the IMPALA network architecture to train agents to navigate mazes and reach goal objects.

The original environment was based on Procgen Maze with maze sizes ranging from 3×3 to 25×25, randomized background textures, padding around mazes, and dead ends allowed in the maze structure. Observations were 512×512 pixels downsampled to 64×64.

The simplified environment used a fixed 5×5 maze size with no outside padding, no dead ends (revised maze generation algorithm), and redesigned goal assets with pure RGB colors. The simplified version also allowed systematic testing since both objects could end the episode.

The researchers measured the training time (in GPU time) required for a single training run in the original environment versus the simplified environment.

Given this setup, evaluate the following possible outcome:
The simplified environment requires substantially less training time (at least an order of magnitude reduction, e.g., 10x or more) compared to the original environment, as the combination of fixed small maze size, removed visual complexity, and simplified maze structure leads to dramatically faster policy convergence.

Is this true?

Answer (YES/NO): YES